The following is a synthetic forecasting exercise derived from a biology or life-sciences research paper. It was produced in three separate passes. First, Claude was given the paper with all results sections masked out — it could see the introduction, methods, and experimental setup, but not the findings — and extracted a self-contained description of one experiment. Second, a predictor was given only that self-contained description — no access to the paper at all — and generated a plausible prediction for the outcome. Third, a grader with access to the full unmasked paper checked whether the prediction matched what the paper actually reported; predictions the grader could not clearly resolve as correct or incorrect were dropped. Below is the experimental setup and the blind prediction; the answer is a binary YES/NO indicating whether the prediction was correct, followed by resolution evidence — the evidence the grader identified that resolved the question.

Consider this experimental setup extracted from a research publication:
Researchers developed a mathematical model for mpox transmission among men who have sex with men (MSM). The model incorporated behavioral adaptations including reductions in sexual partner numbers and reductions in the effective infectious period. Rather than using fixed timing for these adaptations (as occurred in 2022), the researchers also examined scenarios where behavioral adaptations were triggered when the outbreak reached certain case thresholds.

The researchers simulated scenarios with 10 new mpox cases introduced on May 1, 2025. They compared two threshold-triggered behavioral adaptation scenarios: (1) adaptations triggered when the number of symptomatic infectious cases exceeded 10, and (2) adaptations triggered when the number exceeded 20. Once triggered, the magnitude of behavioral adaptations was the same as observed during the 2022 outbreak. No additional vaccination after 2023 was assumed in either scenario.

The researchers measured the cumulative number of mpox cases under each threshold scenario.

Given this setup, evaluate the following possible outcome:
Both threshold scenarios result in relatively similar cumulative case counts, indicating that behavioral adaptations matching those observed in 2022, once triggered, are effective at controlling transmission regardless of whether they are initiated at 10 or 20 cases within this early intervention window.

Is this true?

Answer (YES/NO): NO